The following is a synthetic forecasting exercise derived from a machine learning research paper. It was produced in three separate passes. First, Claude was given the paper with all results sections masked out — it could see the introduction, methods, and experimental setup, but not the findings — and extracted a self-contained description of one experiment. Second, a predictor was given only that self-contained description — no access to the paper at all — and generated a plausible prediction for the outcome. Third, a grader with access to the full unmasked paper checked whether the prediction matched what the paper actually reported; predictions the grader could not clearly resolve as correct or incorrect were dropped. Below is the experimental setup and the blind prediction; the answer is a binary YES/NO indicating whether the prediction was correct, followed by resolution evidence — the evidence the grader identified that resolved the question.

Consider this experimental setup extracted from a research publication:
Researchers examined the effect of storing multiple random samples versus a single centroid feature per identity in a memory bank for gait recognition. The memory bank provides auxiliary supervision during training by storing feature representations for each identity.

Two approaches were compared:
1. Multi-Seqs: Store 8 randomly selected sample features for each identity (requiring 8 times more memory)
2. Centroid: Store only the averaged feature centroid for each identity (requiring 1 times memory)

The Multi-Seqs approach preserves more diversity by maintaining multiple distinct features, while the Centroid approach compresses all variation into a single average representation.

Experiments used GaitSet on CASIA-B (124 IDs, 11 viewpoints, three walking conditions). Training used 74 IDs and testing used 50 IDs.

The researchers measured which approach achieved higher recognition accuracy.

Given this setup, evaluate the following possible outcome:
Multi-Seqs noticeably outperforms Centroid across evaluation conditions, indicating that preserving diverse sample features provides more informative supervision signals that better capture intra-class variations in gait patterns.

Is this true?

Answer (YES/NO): NO